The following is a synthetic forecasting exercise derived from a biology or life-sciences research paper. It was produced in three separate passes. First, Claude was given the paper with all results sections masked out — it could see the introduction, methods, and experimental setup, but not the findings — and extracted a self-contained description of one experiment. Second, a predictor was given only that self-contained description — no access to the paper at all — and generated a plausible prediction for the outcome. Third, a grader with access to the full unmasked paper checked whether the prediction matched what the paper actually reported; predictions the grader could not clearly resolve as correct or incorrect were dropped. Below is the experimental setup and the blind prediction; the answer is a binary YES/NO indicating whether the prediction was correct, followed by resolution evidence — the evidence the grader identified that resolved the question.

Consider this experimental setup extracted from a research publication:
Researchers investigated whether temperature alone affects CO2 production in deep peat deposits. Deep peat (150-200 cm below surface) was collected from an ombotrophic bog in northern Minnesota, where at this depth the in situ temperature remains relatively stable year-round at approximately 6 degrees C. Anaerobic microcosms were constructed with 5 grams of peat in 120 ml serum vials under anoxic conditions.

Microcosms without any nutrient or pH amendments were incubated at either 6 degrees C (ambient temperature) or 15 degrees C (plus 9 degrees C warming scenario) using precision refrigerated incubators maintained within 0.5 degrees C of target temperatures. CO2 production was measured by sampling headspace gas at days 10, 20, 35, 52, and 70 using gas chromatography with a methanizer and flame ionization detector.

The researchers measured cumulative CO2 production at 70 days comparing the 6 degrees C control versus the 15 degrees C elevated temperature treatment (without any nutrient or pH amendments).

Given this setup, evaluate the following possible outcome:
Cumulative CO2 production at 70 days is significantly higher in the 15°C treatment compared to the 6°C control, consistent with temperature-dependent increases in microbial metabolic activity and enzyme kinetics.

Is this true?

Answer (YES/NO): YES